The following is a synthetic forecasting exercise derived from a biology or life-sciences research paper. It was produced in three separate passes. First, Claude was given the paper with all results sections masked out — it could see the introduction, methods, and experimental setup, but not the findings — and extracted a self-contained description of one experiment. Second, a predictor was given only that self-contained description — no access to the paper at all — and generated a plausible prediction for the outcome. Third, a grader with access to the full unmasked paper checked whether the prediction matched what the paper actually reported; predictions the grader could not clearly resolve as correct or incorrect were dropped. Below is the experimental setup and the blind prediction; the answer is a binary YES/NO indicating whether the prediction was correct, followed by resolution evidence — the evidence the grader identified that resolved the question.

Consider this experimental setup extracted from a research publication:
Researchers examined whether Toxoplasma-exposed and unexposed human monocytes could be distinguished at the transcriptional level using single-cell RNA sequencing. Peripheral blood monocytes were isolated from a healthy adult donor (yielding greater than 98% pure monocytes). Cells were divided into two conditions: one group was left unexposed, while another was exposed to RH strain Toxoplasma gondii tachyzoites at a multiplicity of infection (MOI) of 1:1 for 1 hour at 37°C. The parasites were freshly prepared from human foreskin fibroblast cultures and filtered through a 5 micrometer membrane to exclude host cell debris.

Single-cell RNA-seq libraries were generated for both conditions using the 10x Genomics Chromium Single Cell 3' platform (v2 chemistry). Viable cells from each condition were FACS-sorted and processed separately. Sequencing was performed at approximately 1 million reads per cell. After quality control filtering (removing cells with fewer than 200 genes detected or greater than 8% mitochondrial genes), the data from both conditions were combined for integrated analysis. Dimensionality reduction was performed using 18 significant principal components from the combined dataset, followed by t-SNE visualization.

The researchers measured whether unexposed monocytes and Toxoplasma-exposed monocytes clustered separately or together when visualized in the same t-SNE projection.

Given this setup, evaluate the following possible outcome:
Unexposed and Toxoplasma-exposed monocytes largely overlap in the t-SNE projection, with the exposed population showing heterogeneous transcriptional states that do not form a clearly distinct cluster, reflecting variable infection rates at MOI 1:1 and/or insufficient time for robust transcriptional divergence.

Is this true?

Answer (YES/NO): NO